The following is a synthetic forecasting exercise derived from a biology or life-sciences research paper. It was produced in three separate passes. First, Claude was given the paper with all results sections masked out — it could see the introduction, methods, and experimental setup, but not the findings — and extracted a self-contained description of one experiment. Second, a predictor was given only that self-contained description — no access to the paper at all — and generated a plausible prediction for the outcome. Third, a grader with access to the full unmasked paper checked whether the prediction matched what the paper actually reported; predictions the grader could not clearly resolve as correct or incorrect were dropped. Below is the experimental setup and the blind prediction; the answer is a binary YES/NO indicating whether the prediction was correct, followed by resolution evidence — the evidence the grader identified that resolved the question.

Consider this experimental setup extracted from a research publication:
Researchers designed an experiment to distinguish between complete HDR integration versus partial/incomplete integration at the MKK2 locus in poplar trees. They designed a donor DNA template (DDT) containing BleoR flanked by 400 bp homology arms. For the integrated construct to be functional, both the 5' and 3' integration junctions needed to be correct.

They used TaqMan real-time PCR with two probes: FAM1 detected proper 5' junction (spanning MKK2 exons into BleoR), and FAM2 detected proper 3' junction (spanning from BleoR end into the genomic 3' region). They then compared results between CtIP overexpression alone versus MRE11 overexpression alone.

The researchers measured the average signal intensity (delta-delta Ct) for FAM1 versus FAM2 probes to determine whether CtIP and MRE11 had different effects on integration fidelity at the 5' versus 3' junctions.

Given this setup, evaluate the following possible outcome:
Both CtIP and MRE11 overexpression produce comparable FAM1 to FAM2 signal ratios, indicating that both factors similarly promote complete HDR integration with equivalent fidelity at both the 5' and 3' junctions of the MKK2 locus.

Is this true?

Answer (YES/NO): NO